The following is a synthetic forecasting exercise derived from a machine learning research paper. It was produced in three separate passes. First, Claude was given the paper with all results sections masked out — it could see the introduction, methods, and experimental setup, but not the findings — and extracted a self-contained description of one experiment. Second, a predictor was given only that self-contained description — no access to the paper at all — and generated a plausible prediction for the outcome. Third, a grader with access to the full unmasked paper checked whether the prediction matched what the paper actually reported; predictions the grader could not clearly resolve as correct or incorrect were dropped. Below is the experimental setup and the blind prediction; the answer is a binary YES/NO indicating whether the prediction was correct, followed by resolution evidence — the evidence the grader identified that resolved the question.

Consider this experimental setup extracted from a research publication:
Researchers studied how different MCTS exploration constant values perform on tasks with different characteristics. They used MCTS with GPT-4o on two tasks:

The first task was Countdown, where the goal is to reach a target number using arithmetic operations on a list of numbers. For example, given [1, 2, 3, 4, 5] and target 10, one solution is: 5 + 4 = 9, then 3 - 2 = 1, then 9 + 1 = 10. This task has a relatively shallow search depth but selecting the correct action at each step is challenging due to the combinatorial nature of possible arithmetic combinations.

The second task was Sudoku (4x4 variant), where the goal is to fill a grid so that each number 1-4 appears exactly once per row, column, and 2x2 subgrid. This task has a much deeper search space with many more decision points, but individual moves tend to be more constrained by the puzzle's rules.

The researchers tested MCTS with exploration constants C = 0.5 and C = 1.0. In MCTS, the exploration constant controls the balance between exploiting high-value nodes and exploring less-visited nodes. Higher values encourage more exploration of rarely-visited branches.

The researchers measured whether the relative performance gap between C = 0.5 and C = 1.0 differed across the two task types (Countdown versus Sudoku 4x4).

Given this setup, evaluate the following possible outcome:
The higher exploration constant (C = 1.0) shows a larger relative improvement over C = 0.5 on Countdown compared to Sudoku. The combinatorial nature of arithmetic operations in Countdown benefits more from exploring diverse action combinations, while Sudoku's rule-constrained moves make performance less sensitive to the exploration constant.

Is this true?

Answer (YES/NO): NO